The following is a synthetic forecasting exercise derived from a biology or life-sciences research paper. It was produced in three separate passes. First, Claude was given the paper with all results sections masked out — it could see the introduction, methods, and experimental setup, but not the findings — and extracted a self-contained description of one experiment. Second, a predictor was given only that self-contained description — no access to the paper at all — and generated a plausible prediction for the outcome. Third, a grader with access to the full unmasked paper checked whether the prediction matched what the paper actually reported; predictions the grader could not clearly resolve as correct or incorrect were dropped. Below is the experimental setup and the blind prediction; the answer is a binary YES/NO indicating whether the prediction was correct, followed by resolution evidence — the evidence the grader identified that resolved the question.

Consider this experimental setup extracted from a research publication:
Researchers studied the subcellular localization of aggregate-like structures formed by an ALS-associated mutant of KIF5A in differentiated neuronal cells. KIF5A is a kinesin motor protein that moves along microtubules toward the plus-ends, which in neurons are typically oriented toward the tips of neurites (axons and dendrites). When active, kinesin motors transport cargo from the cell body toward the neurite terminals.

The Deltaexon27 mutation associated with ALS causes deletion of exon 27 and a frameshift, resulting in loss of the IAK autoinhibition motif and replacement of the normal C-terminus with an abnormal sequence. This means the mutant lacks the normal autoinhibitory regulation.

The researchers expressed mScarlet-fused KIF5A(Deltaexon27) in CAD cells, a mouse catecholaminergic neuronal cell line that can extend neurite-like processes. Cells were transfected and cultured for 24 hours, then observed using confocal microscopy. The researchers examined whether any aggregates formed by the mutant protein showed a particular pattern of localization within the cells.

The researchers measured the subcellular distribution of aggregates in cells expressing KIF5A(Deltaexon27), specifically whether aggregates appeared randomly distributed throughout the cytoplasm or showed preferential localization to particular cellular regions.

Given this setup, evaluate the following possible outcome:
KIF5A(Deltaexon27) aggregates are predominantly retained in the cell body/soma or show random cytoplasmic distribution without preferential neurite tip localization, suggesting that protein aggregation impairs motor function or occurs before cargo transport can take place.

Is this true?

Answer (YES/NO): NO